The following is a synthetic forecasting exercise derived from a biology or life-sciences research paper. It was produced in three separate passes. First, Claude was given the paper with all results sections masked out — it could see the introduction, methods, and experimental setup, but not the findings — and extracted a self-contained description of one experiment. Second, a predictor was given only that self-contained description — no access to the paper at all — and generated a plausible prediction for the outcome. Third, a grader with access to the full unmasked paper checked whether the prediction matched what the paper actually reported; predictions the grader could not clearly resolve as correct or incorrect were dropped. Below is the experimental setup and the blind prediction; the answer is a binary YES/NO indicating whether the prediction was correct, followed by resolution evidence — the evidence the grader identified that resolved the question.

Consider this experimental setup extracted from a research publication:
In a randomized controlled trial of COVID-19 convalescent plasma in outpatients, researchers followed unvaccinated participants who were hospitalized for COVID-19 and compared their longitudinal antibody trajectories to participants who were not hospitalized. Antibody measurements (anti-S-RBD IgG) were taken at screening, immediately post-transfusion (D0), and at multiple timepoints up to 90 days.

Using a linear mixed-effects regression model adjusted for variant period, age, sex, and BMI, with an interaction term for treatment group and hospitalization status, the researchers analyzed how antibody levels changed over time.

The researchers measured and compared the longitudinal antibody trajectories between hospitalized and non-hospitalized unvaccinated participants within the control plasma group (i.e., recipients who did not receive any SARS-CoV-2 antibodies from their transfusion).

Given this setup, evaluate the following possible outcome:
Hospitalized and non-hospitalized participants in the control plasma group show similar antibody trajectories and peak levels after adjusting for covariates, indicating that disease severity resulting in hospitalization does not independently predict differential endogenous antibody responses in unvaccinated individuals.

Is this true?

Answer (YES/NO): NO